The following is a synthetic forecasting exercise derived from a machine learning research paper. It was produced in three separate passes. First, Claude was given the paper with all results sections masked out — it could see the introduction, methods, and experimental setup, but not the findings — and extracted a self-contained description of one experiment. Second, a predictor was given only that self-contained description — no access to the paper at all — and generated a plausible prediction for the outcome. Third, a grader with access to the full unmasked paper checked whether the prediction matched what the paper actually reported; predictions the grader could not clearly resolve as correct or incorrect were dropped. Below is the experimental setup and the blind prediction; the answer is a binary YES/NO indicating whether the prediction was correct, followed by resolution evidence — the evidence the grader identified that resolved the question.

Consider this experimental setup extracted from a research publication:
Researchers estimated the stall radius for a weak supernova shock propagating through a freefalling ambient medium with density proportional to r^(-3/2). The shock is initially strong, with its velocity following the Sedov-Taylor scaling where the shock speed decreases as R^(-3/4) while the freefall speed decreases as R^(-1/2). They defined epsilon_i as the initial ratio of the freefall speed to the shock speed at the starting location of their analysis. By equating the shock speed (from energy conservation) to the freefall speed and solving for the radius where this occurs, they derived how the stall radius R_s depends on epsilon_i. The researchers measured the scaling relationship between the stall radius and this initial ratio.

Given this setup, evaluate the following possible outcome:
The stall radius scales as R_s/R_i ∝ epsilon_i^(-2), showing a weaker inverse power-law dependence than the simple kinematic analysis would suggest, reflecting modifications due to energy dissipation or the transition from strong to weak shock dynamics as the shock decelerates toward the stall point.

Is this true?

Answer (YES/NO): NO